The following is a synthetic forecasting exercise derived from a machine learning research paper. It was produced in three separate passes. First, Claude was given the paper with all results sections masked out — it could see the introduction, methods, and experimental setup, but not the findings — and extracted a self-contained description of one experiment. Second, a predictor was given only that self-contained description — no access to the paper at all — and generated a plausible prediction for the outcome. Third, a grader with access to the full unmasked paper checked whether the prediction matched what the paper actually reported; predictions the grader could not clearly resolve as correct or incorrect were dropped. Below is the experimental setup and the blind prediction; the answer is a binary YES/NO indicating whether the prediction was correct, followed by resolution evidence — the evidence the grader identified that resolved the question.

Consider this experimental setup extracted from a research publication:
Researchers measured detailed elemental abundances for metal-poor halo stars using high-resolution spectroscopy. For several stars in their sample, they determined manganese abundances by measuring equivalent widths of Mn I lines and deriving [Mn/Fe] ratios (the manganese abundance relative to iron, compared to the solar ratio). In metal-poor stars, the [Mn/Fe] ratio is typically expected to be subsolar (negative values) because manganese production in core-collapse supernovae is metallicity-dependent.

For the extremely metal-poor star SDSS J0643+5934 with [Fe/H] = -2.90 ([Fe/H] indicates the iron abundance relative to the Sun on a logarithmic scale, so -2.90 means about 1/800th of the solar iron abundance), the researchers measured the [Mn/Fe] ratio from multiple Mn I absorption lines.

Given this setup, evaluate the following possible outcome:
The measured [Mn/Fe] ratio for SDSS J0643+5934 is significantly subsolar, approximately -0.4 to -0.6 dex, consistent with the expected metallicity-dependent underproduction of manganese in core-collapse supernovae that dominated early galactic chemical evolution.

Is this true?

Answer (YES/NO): NO